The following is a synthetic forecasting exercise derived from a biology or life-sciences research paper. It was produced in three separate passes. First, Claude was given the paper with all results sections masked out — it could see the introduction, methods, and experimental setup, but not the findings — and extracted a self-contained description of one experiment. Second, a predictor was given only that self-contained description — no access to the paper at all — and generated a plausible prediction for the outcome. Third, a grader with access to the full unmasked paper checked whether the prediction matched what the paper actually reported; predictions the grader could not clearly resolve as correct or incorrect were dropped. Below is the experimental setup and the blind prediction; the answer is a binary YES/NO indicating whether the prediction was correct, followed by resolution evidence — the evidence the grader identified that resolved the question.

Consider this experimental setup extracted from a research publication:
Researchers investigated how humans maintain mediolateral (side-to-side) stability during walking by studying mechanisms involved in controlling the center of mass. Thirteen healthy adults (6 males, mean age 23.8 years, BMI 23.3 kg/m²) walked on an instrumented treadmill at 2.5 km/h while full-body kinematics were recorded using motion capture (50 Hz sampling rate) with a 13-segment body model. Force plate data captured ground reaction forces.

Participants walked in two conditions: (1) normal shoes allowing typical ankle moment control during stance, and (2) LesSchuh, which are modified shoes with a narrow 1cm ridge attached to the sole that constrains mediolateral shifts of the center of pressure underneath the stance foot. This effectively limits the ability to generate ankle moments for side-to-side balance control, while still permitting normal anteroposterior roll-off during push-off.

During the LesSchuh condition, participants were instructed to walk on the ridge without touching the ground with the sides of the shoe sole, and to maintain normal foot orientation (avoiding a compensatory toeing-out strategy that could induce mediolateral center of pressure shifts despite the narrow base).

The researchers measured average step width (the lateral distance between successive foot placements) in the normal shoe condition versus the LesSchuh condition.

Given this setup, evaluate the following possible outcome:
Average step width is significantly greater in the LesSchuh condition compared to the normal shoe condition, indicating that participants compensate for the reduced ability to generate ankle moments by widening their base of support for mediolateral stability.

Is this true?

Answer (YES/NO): YES